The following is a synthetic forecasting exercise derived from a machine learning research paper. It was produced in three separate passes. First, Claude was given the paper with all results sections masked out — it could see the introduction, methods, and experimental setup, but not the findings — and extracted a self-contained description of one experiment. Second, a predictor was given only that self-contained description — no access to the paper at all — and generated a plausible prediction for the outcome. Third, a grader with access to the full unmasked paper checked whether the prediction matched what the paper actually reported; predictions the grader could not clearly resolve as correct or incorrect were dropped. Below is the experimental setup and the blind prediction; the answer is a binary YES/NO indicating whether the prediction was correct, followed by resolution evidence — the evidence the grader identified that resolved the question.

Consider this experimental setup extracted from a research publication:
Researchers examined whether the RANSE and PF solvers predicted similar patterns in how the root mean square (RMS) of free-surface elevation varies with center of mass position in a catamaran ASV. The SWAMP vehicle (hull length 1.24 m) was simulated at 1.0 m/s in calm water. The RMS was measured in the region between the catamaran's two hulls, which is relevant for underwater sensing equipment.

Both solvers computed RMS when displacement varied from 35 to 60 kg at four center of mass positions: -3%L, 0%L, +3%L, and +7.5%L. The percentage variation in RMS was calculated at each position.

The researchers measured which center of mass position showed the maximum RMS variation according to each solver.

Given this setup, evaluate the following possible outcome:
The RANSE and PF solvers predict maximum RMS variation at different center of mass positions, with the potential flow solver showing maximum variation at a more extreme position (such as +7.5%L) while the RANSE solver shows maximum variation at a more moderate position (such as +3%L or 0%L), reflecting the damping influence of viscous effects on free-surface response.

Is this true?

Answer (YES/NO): NO